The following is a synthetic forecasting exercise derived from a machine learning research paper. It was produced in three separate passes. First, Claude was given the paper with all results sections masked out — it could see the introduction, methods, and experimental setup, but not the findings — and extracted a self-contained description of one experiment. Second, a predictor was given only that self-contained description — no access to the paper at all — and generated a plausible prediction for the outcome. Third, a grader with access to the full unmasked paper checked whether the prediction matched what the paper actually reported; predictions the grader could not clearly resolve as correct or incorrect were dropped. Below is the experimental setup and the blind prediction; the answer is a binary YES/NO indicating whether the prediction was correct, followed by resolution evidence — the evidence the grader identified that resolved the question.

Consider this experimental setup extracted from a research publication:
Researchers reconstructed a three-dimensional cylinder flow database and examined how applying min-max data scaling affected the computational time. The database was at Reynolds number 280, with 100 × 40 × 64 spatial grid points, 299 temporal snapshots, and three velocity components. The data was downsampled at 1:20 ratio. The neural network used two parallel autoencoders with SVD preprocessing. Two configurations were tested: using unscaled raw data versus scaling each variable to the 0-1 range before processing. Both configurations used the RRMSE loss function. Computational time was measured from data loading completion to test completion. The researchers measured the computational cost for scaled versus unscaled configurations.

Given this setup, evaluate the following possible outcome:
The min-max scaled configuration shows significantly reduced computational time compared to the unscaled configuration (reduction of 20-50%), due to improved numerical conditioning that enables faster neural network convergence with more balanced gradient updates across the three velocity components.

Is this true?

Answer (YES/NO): NO